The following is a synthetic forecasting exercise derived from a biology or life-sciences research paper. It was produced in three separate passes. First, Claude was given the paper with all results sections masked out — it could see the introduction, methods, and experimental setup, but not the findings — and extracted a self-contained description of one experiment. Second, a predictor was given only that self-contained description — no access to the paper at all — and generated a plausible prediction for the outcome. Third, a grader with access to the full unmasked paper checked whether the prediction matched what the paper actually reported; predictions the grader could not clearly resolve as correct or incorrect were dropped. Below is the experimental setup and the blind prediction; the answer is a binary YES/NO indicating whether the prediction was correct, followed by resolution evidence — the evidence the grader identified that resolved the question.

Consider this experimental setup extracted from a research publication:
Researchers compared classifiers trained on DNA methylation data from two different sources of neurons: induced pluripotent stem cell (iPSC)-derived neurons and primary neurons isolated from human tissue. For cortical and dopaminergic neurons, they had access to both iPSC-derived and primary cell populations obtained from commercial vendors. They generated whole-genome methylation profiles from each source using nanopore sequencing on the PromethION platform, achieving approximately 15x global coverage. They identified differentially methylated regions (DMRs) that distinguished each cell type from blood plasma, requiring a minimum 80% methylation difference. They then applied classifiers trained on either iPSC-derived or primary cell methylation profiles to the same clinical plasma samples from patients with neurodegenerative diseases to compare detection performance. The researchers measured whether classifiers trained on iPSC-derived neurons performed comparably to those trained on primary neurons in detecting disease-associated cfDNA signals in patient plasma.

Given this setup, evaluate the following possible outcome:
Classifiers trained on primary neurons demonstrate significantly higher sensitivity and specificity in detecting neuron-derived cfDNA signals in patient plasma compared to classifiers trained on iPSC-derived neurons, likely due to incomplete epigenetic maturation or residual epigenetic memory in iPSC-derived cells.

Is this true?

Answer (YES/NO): YES